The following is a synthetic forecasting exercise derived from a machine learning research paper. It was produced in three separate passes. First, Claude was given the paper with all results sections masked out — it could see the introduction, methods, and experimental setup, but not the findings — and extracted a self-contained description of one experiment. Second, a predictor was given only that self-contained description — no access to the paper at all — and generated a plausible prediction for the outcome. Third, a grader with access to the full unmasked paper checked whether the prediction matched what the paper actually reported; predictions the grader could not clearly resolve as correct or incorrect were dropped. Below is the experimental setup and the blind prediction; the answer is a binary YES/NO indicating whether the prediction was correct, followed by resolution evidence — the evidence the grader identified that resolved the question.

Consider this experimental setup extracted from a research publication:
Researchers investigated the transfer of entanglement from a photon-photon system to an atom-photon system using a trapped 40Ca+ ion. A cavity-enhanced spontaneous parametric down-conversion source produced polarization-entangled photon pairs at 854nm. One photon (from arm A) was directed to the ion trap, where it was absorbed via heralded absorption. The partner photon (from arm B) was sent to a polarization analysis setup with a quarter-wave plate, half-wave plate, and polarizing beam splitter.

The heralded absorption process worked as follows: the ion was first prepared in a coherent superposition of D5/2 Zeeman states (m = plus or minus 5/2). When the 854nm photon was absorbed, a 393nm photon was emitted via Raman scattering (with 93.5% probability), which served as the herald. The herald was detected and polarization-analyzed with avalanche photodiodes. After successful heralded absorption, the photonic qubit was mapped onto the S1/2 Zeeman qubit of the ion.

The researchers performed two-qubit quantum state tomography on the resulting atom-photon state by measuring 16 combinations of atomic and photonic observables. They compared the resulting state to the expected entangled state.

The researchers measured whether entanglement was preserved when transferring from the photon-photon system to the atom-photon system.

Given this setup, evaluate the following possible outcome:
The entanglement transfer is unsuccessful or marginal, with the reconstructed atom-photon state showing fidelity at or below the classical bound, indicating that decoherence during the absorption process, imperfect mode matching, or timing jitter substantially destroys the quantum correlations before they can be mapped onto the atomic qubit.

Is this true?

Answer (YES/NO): NO